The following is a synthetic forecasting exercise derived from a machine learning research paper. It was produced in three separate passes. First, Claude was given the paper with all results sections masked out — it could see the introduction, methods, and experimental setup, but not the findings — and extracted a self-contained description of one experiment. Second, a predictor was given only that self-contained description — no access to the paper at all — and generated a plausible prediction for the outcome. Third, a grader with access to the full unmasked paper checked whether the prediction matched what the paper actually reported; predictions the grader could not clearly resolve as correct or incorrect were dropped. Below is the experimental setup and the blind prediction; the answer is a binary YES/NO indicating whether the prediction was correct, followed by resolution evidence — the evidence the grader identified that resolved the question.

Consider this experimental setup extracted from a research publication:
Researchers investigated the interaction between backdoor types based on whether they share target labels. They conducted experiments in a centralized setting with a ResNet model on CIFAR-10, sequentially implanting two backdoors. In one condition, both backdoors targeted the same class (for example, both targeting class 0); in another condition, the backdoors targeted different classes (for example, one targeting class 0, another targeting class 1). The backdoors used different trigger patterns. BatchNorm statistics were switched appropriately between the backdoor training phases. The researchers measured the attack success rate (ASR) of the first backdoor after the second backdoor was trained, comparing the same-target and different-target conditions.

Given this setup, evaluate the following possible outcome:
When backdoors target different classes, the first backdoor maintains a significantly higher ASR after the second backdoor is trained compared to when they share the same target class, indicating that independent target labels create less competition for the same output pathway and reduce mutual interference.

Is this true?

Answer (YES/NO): NO